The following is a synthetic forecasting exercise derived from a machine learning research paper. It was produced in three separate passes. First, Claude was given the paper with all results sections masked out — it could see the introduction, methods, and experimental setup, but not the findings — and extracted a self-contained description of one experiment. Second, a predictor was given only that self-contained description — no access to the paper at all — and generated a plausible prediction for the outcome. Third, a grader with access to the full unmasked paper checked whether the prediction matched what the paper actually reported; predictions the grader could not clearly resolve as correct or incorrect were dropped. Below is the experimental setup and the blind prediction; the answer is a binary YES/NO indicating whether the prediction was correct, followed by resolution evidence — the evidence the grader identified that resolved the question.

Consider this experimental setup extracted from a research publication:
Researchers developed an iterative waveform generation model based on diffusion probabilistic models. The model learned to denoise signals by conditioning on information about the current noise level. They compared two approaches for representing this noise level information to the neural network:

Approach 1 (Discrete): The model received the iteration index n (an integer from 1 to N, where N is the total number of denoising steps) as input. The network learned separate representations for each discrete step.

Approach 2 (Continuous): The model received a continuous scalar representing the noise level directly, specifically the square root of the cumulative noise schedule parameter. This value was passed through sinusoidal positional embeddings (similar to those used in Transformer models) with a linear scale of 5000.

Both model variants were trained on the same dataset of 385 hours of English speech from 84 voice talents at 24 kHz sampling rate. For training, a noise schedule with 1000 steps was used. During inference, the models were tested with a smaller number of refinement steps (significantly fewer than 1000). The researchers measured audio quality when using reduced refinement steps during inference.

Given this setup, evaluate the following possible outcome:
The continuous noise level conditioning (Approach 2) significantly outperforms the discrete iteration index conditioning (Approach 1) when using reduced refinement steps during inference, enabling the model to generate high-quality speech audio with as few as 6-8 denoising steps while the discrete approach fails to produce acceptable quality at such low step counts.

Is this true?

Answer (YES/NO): YES